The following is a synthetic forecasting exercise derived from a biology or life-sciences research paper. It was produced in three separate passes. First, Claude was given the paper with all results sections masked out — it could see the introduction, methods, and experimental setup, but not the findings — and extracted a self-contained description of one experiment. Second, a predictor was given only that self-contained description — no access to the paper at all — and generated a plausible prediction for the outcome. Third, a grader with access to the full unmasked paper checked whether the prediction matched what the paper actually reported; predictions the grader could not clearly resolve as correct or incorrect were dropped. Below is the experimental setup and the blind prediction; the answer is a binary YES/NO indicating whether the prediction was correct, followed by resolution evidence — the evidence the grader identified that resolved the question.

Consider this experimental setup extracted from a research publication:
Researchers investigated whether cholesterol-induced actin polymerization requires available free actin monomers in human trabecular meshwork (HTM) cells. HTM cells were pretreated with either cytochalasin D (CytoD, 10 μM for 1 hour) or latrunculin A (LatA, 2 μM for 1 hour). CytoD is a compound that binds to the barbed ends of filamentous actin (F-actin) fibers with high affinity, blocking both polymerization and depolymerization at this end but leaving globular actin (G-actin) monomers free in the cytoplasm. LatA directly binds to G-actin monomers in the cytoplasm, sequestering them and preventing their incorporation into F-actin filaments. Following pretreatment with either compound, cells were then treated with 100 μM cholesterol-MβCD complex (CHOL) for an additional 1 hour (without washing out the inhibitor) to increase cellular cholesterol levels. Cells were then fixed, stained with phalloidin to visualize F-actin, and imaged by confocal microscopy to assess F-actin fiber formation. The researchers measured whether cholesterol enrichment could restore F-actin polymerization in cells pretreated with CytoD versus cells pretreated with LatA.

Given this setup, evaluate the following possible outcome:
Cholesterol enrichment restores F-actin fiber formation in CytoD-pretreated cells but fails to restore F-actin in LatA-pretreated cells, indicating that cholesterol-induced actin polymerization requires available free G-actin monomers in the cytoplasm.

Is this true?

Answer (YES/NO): YES